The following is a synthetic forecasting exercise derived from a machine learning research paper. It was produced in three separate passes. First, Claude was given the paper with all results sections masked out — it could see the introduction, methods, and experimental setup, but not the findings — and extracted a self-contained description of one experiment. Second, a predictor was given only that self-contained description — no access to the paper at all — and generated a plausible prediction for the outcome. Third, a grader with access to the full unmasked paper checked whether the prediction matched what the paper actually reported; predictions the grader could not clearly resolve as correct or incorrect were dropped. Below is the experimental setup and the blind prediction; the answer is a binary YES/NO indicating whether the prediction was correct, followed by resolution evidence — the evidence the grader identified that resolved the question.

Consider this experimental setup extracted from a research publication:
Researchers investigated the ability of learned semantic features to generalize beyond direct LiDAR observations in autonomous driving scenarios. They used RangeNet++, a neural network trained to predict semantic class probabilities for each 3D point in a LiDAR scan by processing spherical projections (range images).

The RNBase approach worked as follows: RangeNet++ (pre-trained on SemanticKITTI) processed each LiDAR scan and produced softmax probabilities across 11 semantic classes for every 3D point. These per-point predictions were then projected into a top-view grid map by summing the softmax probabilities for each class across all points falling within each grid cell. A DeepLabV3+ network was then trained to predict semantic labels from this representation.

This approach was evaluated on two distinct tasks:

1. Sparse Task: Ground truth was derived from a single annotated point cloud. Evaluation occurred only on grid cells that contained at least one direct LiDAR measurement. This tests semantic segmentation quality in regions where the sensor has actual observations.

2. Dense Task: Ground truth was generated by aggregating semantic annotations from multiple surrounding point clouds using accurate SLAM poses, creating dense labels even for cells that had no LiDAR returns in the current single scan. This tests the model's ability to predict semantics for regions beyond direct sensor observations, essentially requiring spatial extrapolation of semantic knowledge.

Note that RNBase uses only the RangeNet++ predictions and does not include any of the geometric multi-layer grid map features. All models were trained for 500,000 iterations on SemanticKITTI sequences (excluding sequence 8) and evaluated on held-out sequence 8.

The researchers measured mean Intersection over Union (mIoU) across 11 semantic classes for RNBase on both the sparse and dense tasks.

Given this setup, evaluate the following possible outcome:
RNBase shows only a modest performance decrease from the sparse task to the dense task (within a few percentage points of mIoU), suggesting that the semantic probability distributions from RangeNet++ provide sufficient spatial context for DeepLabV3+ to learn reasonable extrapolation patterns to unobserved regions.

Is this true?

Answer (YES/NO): NO